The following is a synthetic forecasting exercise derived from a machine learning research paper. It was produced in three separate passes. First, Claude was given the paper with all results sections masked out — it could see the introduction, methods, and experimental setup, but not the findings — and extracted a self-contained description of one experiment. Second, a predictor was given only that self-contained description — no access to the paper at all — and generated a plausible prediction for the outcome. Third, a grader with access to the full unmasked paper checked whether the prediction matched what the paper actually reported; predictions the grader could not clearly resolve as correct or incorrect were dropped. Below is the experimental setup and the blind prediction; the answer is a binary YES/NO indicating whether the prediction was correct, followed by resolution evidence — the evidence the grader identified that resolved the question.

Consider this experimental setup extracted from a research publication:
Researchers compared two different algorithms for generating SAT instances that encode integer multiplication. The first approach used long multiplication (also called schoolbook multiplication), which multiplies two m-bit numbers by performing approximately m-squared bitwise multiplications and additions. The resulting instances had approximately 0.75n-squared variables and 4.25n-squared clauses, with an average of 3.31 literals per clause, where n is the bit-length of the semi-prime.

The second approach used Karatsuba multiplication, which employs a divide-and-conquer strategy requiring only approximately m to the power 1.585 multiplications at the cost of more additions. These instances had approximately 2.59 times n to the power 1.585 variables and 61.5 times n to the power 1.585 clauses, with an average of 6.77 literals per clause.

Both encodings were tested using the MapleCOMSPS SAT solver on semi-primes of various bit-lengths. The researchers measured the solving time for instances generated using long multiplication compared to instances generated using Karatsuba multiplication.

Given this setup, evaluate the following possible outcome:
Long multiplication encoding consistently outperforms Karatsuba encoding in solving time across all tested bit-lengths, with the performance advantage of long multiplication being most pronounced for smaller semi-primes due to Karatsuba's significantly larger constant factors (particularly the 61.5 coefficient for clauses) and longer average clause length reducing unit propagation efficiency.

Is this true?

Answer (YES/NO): YES